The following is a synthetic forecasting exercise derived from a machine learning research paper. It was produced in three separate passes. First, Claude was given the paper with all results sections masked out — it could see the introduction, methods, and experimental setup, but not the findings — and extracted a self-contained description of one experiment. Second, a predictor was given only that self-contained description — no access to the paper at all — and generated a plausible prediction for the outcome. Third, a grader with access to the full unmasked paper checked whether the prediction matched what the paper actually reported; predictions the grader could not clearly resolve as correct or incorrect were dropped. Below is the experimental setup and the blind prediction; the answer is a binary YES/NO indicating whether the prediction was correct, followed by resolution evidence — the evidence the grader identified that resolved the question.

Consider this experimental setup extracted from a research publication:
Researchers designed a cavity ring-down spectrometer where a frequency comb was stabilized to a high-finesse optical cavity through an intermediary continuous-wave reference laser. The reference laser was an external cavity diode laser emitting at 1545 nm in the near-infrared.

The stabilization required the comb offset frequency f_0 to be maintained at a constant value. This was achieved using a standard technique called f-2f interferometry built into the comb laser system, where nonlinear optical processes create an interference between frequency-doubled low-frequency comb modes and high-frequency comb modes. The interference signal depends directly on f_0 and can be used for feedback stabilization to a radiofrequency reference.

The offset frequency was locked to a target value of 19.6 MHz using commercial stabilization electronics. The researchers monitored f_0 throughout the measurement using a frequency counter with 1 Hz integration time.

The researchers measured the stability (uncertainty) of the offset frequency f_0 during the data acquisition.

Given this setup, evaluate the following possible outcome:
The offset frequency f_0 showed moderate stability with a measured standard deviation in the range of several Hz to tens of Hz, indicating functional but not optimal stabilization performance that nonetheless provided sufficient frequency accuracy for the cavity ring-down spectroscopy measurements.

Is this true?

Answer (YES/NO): NO